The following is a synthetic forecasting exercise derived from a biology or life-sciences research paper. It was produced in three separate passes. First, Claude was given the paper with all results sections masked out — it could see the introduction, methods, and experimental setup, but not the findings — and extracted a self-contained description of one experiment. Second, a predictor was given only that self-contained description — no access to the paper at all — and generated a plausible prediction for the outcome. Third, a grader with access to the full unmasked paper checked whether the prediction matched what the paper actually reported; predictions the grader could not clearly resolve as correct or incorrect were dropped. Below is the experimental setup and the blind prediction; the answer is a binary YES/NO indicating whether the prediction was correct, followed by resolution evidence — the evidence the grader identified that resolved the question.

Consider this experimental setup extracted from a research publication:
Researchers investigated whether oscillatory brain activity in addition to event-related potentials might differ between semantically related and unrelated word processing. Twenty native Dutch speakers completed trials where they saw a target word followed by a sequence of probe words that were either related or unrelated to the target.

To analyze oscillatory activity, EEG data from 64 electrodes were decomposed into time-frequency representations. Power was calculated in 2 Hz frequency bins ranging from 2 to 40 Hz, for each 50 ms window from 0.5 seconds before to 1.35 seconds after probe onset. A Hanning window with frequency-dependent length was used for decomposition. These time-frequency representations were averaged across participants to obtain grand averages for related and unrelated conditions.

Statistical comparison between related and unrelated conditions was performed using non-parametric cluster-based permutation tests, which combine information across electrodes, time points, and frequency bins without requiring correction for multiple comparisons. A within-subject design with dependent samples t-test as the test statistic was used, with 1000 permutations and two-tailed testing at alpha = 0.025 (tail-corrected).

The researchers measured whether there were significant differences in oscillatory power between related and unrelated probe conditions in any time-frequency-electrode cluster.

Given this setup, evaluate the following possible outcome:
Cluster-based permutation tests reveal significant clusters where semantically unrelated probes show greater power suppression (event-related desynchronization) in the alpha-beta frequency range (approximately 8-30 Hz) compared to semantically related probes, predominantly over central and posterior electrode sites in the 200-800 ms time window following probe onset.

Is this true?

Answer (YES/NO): NO